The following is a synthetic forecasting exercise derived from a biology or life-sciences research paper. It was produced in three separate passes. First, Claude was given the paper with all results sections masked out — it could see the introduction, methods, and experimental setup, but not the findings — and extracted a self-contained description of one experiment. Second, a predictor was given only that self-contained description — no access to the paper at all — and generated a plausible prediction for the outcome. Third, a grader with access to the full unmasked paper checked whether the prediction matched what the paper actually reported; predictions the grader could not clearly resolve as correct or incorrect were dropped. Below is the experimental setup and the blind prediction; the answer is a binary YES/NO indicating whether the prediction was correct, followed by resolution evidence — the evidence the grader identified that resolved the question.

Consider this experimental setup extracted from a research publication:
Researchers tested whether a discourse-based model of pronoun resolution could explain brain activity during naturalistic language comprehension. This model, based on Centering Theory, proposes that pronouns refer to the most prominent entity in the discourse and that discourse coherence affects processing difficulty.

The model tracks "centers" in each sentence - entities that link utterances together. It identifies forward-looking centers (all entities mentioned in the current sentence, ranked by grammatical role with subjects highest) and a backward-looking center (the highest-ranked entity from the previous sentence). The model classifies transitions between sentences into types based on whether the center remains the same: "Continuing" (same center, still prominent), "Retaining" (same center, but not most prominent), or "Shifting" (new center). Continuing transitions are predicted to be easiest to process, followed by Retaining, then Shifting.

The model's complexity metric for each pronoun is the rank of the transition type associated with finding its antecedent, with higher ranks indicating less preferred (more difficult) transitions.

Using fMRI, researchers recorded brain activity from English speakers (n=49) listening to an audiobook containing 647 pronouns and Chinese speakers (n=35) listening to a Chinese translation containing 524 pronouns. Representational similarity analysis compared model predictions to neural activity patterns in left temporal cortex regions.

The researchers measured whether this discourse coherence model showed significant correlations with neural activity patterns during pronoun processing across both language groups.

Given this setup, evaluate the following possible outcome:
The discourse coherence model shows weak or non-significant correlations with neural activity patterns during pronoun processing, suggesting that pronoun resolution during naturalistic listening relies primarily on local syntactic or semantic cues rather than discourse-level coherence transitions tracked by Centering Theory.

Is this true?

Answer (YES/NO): NO